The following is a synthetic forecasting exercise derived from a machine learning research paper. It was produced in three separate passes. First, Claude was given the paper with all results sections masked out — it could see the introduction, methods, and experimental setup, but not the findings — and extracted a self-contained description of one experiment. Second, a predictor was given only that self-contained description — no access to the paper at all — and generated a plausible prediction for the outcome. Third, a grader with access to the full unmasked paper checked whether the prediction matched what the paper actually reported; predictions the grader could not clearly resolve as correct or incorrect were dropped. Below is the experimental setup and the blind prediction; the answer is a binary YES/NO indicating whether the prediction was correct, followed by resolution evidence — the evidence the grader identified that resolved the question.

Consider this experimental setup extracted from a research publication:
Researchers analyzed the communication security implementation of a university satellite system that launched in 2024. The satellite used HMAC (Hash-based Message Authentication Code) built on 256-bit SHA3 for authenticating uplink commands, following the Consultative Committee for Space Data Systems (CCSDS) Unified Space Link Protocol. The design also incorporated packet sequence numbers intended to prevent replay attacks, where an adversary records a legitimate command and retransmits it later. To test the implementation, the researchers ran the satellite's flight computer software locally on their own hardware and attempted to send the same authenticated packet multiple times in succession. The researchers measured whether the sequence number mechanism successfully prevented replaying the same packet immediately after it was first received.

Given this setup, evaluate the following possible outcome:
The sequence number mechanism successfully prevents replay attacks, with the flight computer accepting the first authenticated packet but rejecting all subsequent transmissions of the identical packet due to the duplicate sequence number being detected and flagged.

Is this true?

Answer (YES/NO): NO